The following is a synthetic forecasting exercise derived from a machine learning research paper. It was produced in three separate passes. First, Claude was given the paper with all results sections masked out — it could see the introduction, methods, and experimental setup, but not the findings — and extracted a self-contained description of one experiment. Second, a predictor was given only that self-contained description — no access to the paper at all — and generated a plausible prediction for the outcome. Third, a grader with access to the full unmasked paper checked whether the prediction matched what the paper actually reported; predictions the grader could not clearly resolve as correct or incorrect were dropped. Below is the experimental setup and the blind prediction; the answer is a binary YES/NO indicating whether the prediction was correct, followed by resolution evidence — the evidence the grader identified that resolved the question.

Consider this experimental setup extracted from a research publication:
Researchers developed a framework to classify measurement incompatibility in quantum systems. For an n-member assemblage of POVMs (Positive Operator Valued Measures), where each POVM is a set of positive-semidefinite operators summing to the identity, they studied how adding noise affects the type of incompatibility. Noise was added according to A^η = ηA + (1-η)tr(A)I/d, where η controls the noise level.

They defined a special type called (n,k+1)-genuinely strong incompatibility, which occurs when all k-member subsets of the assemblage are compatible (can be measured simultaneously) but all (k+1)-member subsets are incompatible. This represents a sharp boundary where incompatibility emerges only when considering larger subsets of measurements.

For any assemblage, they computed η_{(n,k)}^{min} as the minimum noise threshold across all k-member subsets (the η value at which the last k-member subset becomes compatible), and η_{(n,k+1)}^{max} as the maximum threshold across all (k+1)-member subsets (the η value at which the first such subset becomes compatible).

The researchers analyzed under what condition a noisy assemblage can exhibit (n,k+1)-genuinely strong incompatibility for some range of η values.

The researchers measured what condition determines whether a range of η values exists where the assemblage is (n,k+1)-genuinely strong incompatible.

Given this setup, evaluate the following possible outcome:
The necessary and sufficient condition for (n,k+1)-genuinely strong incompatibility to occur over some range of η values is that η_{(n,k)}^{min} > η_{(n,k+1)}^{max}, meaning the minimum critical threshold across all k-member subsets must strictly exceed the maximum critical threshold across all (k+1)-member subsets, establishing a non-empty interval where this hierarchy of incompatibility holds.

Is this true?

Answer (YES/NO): YES